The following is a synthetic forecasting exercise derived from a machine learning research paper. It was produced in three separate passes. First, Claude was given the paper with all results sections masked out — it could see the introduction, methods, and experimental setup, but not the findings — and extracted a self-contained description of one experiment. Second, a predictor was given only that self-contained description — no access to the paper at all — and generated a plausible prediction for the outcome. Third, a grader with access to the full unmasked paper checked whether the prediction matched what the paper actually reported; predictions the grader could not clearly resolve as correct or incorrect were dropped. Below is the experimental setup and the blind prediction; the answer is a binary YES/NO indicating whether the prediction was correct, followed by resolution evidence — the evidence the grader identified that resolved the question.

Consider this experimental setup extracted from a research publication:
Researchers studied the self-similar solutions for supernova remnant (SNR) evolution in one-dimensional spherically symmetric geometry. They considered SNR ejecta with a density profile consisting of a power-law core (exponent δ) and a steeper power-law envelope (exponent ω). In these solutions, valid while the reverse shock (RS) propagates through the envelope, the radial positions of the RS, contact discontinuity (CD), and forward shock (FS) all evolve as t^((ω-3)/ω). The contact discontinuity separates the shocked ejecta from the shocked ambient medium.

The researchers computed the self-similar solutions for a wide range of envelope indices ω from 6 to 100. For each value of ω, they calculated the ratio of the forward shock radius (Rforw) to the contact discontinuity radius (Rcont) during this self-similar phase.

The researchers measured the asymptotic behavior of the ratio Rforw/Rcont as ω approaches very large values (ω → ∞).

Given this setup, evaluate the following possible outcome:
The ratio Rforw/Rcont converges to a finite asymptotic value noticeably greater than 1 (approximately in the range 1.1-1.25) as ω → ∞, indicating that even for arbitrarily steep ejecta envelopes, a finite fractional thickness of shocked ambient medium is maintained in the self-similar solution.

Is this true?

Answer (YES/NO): YES